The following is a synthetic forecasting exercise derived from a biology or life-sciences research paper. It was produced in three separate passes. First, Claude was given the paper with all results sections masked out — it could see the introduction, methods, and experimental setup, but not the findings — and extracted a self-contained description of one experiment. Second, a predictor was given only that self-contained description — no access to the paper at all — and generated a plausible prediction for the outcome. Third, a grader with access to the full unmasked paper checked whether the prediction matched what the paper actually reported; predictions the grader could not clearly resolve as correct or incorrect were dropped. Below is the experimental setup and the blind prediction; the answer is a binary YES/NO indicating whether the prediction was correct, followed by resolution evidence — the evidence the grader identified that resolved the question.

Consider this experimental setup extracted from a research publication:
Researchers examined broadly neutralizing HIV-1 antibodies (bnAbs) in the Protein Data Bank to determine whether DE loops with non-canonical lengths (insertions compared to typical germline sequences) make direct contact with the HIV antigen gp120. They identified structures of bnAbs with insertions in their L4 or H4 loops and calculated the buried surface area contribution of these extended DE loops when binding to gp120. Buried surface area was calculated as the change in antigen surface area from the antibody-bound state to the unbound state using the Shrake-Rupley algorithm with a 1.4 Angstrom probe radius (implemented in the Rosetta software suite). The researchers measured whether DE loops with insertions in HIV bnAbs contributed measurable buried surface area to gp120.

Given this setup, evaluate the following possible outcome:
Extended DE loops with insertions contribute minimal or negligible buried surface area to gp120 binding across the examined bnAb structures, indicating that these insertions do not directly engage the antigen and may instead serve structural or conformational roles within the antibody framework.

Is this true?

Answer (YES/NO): NO